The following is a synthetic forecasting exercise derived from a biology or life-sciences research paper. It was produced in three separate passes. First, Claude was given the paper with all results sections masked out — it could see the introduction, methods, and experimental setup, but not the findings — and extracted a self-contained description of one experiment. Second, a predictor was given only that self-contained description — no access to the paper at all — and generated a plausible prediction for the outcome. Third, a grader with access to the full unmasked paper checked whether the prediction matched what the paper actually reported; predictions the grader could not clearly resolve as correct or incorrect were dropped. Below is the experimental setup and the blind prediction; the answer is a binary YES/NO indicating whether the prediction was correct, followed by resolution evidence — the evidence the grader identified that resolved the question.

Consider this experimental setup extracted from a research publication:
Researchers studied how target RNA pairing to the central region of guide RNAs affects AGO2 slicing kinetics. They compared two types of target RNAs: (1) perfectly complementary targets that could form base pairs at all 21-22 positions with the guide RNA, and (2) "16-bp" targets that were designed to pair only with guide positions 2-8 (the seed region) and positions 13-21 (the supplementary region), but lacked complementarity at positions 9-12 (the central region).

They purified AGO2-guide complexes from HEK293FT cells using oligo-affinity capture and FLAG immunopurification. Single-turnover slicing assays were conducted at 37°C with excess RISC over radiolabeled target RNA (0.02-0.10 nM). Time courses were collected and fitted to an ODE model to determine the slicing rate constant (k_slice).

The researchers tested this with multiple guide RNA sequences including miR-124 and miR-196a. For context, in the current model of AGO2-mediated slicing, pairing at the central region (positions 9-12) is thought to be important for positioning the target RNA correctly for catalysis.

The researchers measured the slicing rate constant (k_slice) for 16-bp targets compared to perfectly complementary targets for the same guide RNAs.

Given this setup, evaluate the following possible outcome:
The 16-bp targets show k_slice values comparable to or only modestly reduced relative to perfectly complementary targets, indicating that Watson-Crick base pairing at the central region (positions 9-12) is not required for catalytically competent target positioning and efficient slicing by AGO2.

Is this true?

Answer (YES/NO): NO